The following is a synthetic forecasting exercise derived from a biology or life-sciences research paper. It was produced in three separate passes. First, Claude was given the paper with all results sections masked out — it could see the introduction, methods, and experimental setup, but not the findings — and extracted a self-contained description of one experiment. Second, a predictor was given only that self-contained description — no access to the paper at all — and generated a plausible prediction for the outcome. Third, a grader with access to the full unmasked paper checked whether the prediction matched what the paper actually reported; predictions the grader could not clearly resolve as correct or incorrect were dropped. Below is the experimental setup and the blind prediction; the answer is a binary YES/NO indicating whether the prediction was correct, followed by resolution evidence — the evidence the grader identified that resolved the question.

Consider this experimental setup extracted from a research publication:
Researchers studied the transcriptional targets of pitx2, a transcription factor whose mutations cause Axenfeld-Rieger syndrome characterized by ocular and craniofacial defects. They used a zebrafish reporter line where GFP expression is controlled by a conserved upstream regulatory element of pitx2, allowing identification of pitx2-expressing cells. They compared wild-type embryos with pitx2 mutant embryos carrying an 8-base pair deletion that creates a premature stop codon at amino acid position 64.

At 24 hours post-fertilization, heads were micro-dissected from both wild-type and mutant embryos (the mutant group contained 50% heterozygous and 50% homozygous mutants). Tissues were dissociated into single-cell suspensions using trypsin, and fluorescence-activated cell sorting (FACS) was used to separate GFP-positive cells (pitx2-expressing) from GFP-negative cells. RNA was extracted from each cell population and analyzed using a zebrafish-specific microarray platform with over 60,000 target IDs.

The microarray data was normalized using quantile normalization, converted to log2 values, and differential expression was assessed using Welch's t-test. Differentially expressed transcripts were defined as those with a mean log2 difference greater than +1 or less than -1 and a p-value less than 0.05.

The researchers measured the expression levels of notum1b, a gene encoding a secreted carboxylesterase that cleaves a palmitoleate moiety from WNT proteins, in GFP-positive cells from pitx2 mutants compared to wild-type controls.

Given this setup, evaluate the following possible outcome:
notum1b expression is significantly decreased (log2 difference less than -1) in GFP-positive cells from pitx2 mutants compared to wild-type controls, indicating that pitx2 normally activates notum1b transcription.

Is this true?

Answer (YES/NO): YES